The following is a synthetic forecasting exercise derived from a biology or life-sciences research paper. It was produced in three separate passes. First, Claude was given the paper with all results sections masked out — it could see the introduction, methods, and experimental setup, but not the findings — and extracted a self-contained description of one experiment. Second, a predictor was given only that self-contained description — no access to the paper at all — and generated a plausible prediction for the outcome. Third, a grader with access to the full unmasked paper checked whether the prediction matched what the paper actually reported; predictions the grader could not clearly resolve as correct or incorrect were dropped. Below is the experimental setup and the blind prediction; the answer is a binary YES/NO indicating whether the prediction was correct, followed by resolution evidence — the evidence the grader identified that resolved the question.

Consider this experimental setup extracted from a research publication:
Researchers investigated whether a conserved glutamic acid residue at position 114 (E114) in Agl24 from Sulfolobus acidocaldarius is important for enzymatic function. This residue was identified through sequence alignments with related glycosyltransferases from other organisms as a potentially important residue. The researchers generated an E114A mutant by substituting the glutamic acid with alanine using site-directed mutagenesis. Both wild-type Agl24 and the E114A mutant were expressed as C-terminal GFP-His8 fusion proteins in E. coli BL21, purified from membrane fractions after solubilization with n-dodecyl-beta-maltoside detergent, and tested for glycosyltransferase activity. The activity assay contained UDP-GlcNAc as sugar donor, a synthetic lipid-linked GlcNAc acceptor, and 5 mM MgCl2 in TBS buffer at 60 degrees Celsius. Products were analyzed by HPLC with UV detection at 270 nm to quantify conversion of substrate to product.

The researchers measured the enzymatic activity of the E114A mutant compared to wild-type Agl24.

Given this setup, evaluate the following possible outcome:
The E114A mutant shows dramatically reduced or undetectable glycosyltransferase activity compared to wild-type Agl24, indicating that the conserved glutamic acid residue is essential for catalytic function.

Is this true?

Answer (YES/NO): NO